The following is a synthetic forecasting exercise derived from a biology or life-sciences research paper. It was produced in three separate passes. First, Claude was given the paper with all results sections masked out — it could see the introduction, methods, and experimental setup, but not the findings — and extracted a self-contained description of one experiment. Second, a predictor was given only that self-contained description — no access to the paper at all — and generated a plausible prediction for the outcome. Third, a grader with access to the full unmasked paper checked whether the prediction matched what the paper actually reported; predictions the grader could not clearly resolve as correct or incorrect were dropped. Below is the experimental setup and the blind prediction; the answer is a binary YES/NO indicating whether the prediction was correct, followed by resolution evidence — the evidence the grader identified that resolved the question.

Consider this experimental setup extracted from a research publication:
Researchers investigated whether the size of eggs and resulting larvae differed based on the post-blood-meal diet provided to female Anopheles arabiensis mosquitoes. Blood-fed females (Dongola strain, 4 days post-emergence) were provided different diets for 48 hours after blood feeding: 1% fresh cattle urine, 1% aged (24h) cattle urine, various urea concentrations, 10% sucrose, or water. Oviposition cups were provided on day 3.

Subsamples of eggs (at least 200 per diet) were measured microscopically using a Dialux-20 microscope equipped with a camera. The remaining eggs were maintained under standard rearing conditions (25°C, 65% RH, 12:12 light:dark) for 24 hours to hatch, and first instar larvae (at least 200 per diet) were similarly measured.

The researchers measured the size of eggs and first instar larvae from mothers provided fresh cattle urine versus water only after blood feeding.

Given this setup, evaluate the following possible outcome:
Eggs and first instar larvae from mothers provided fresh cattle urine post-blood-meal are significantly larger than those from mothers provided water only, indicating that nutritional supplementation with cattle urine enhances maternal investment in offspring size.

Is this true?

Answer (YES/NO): NO